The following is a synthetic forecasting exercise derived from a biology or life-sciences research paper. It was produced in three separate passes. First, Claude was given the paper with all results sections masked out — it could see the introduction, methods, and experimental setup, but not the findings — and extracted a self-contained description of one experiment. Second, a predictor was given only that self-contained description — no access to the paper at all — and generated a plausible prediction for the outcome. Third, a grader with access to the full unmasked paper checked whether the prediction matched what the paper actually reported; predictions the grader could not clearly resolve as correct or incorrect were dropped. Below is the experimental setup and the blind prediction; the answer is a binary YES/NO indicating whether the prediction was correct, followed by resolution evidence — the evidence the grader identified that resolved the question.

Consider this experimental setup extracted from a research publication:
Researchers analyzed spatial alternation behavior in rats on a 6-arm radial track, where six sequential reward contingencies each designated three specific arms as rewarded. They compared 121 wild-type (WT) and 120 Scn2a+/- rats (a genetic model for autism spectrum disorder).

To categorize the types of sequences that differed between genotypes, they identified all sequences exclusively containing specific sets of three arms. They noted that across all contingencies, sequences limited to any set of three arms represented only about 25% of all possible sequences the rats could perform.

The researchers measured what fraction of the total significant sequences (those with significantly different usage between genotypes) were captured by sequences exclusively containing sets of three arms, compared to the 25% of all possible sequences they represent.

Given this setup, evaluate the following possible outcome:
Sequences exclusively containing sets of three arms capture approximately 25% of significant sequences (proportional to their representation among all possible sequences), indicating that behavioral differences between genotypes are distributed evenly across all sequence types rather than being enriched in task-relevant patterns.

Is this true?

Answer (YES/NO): NO